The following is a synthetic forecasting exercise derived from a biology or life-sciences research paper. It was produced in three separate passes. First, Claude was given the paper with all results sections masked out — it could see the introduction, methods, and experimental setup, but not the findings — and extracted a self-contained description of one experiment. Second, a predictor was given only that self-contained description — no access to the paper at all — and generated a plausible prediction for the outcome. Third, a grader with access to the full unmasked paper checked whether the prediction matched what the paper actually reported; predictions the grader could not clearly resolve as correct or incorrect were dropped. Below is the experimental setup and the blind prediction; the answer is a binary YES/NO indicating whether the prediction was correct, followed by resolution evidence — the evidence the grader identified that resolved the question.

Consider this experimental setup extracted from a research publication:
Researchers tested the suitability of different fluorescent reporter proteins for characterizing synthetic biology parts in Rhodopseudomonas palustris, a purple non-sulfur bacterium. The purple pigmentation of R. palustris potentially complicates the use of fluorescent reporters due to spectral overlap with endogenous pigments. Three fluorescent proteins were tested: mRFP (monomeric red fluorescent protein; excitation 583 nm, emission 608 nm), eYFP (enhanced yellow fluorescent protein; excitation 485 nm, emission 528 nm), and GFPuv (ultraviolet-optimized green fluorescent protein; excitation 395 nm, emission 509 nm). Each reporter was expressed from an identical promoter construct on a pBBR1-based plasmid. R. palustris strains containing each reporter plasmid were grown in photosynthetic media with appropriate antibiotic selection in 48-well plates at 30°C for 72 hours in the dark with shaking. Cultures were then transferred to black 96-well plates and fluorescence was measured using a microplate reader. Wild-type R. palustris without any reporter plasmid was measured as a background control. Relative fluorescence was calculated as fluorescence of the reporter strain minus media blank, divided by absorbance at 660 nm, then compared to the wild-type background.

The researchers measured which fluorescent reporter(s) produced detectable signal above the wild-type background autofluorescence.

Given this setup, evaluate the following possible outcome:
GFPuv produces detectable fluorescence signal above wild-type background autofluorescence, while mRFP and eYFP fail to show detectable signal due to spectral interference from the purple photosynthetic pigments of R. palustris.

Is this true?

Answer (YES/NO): NO